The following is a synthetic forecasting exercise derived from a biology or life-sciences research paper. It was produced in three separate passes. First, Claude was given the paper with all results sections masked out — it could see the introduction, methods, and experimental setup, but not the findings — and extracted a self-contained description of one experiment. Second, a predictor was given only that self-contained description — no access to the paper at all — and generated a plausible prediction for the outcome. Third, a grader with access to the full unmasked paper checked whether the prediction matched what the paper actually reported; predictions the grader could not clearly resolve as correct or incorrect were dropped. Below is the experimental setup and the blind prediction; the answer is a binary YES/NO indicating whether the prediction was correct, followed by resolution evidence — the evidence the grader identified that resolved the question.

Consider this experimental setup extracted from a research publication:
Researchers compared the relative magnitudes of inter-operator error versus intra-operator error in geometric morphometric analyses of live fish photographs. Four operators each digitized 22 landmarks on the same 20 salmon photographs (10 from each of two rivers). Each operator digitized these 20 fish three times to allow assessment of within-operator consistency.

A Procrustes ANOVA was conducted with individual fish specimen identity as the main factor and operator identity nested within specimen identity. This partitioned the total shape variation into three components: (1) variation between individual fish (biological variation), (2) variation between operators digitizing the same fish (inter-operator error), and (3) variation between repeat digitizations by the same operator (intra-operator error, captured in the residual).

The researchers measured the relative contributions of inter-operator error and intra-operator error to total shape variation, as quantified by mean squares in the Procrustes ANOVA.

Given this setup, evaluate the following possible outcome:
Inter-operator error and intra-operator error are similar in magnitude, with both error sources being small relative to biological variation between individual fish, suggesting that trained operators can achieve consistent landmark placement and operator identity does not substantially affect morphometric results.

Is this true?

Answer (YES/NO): NO